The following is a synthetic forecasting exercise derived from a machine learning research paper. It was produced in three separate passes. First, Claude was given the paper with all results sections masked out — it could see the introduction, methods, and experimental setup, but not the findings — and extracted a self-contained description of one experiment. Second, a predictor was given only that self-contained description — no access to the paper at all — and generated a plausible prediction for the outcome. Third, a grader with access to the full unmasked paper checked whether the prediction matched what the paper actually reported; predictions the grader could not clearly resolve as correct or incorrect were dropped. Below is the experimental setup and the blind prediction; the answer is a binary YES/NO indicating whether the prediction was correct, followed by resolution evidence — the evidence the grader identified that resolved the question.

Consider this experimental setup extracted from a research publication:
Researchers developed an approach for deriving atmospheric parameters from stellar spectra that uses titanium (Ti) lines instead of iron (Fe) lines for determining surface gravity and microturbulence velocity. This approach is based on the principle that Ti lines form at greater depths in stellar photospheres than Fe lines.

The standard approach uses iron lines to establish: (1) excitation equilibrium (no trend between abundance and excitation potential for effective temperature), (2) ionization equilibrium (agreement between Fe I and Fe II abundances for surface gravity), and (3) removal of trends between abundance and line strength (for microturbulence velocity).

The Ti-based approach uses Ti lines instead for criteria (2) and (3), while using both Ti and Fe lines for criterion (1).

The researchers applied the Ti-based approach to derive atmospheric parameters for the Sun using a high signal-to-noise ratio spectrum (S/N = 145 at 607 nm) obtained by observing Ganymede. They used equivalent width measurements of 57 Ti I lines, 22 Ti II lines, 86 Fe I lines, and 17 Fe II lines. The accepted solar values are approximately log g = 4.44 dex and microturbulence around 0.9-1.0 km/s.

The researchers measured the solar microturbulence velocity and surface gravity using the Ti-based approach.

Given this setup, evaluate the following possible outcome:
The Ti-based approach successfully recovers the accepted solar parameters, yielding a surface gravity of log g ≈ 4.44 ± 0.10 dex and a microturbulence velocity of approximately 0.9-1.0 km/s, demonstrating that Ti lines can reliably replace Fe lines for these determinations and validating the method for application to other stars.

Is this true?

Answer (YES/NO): NO